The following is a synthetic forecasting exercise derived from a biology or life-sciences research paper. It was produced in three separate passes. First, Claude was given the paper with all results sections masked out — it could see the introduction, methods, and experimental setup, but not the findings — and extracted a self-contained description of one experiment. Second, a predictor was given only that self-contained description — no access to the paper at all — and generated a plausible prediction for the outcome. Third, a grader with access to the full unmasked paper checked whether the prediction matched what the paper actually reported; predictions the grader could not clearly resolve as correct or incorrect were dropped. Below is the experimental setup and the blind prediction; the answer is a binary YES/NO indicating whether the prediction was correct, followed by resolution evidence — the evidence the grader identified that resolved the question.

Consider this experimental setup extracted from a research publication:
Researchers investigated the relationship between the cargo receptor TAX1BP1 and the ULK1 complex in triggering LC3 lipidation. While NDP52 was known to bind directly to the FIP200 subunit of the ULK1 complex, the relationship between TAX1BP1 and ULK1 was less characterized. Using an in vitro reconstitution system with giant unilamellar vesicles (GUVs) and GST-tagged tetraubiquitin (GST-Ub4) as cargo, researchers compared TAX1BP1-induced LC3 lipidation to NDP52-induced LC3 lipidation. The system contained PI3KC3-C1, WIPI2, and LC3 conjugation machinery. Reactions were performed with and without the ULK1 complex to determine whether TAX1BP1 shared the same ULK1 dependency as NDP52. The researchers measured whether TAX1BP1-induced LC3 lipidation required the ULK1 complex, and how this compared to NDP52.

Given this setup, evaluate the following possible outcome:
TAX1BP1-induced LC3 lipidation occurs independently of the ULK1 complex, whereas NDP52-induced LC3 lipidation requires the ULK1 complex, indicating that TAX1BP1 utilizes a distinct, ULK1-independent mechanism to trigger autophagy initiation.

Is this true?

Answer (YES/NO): NO